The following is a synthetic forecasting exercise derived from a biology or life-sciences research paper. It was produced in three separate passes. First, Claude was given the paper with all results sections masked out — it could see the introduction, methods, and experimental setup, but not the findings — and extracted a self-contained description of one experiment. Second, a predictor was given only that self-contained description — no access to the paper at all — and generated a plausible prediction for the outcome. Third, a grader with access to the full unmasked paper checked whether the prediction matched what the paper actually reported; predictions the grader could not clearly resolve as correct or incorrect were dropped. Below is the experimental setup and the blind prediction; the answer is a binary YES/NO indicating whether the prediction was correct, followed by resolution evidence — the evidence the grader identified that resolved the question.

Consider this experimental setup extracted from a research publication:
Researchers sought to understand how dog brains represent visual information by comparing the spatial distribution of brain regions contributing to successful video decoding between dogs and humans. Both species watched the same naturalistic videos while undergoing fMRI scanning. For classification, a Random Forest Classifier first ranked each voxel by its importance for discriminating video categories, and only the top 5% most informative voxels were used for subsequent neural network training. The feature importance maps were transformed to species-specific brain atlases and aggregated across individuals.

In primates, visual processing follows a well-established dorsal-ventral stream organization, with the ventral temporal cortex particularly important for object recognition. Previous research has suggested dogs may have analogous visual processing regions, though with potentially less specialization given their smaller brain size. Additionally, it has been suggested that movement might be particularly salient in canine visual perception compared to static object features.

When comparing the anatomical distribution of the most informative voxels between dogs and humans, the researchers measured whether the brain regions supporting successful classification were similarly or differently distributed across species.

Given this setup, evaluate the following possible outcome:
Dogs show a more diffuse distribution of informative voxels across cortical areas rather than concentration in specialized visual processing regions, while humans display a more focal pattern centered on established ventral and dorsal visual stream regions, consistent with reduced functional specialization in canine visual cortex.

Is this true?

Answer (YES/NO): YES